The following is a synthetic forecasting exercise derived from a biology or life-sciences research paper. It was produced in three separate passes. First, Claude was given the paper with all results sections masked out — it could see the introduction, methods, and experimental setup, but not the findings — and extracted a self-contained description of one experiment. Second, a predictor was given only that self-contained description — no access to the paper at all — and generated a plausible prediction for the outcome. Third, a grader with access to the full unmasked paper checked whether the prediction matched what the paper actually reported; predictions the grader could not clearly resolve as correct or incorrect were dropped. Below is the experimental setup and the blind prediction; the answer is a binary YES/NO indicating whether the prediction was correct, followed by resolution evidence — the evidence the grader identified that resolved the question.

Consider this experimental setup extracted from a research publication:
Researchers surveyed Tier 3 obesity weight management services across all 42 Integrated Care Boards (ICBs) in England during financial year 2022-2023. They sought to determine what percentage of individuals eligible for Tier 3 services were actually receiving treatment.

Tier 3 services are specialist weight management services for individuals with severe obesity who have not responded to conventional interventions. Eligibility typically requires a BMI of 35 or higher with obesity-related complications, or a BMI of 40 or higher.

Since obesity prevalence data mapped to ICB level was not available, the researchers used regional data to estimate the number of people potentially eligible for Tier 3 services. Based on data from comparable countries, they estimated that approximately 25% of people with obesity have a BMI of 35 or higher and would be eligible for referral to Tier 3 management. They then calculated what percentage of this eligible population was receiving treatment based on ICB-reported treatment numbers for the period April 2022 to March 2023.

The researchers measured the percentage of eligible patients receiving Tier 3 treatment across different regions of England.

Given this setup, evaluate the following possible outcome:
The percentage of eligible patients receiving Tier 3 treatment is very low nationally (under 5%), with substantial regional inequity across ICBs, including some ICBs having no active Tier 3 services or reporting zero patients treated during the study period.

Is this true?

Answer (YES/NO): YES